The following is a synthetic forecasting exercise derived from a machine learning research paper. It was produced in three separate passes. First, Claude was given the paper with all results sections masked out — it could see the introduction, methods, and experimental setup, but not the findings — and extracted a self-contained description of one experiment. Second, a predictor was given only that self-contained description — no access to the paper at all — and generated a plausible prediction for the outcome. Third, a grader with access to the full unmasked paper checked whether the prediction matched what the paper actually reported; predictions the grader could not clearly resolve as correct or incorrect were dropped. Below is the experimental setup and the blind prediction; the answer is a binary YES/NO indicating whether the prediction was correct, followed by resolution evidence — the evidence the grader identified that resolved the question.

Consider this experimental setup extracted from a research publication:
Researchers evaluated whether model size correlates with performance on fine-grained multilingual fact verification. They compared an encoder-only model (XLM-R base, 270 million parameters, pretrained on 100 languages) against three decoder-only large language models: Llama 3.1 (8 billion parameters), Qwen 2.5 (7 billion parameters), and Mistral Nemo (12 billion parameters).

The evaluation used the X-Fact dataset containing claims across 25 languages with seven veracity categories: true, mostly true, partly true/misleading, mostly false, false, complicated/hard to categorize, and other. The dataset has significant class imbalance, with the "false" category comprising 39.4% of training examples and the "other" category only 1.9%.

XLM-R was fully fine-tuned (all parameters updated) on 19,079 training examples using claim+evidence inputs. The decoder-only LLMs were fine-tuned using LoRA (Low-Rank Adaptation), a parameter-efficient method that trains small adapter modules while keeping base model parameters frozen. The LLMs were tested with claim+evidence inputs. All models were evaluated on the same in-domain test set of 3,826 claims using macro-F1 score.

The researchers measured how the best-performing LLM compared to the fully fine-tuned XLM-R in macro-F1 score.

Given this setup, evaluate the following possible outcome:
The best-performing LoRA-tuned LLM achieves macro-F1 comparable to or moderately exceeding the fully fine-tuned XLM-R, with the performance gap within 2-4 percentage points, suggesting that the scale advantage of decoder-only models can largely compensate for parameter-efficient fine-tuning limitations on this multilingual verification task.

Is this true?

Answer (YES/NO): NO